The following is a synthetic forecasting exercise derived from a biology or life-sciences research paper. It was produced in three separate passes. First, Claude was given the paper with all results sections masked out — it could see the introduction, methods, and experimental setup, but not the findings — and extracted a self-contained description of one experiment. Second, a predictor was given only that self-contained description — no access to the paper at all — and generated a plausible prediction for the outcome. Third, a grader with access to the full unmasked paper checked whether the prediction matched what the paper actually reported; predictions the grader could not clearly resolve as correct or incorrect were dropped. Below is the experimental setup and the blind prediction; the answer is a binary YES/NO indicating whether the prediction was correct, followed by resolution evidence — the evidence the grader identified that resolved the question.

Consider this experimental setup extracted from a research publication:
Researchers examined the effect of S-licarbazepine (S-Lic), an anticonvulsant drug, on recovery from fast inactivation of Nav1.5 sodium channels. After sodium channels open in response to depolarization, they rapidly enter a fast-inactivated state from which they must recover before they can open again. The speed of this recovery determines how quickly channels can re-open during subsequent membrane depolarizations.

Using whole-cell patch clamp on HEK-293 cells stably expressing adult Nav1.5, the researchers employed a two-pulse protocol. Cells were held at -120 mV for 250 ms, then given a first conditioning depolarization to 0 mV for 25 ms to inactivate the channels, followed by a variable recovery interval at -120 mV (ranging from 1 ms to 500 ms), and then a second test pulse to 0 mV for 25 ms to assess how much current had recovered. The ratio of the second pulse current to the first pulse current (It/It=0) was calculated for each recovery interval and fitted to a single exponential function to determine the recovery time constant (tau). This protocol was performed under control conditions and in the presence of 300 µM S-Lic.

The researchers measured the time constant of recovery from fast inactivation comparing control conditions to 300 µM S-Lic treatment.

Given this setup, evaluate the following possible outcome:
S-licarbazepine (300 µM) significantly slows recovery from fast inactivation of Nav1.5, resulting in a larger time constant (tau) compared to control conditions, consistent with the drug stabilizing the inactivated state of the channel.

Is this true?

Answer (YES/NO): YES